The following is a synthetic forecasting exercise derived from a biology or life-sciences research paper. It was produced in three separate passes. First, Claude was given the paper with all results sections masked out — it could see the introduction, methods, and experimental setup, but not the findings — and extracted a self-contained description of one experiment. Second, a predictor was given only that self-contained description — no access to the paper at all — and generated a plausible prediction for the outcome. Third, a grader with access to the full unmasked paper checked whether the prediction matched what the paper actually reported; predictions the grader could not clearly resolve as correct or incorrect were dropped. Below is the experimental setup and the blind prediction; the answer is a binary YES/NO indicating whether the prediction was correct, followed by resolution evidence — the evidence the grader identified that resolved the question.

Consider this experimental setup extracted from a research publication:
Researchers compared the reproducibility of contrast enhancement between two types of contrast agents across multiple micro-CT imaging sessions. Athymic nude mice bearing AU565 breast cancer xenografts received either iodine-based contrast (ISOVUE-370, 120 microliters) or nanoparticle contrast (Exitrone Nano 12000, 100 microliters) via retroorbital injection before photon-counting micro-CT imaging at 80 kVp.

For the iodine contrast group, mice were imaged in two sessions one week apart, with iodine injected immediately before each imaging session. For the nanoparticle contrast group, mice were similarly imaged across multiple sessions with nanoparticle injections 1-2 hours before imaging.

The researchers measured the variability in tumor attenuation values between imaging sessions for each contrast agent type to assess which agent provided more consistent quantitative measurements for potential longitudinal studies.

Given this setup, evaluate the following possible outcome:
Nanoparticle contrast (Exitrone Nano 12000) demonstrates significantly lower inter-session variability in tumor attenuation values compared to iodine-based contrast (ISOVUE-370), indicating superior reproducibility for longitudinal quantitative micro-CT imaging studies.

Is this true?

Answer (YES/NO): YES